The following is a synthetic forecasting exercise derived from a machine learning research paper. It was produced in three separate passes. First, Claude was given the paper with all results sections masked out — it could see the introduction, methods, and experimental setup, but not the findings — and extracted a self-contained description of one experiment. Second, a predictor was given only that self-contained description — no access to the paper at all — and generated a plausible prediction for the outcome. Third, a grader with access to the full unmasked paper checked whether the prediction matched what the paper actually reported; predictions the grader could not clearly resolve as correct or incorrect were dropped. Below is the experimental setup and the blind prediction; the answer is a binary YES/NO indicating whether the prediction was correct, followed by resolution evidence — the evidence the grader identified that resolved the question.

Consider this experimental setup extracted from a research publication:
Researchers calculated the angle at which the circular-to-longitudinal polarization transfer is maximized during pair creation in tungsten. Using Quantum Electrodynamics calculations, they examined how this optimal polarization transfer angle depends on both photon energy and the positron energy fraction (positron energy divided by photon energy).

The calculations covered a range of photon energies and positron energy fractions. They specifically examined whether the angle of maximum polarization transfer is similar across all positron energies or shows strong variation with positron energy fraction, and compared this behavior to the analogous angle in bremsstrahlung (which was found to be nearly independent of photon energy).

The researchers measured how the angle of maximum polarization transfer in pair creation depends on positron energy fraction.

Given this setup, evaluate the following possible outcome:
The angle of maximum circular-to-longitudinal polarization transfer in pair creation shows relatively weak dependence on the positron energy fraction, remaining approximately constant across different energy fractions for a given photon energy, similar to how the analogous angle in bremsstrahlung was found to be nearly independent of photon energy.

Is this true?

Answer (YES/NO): NO